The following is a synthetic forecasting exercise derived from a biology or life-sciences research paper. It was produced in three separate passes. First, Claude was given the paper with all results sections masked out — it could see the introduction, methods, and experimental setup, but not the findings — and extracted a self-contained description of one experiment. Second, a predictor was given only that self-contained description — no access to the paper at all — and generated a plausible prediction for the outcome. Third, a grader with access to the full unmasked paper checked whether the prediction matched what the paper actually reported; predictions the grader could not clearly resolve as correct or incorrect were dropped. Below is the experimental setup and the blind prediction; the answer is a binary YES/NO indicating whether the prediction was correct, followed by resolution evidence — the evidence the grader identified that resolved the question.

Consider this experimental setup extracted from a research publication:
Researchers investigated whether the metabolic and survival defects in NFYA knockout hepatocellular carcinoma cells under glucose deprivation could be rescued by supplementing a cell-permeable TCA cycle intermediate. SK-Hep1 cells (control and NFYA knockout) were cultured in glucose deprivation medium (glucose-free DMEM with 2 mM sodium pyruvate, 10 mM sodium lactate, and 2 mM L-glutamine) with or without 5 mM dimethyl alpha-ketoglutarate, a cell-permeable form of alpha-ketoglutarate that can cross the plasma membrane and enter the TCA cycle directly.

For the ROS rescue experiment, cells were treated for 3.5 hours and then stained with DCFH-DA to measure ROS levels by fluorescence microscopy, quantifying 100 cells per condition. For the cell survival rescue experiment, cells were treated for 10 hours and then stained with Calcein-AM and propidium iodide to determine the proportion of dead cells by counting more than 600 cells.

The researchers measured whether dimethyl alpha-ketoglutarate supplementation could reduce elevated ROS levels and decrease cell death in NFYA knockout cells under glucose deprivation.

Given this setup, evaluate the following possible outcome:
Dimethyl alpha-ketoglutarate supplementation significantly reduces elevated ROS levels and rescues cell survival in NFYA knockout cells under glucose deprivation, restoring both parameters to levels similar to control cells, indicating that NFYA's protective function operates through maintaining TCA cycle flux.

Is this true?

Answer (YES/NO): NO